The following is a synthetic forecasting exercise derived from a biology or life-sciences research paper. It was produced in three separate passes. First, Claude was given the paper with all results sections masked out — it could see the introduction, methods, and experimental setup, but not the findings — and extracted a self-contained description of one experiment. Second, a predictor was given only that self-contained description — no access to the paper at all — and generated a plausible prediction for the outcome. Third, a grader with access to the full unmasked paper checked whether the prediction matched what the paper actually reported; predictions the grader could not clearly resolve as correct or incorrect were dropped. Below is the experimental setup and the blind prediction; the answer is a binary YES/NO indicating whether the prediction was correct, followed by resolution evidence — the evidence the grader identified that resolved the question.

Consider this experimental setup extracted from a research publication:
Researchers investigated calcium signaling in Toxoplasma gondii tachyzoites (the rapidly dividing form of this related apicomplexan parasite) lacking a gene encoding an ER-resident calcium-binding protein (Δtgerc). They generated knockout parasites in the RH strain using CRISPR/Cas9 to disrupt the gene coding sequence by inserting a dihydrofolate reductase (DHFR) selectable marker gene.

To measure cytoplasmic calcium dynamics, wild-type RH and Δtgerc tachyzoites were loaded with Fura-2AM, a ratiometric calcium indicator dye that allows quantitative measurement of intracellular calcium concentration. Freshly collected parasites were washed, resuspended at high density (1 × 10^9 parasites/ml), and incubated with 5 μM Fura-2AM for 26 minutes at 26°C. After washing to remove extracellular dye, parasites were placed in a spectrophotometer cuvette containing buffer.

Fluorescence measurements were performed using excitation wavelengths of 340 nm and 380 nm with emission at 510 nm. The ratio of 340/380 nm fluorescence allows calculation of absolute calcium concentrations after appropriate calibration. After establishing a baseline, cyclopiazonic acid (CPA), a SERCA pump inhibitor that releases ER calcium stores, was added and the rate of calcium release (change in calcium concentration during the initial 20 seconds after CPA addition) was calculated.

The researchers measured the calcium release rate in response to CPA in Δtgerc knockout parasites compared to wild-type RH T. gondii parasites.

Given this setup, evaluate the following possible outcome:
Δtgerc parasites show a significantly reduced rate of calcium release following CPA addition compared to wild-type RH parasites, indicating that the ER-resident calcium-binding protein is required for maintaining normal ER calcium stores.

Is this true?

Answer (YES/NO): YES